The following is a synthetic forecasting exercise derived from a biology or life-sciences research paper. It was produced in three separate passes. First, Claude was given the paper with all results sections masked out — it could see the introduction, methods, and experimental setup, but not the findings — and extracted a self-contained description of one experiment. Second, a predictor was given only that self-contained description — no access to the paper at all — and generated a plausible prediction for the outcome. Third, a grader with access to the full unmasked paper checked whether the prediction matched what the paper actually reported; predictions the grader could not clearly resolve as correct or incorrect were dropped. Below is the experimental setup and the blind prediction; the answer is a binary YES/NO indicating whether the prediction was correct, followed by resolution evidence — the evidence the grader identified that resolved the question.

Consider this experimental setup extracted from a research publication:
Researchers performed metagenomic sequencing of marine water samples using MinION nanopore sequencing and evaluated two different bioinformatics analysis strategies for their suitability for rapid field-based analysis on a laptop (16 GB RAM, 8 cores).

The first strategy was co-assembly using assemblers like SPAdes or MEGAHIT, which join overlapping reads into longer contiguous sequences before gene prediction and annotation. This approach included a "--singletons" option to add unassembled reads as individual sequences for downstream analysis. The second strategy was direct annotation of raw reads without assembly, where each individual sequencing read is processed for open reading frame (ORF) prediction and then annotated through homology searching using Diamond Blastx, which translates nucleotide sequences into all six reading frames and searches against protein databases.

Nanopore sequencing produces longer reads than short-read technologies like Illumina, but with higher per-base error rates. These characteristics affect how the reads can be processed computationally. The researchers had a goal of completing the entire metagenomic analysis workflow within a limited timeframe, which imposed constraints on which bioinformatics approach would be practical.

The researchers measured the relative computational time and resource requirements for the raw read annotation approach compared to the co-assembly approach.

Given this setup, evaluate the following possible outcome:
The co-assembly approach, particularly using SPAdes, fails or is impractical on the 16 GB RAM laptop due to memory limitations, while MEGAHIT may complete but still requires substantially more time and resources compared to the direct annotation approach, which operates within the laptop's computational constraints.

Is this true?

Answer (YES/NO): NO